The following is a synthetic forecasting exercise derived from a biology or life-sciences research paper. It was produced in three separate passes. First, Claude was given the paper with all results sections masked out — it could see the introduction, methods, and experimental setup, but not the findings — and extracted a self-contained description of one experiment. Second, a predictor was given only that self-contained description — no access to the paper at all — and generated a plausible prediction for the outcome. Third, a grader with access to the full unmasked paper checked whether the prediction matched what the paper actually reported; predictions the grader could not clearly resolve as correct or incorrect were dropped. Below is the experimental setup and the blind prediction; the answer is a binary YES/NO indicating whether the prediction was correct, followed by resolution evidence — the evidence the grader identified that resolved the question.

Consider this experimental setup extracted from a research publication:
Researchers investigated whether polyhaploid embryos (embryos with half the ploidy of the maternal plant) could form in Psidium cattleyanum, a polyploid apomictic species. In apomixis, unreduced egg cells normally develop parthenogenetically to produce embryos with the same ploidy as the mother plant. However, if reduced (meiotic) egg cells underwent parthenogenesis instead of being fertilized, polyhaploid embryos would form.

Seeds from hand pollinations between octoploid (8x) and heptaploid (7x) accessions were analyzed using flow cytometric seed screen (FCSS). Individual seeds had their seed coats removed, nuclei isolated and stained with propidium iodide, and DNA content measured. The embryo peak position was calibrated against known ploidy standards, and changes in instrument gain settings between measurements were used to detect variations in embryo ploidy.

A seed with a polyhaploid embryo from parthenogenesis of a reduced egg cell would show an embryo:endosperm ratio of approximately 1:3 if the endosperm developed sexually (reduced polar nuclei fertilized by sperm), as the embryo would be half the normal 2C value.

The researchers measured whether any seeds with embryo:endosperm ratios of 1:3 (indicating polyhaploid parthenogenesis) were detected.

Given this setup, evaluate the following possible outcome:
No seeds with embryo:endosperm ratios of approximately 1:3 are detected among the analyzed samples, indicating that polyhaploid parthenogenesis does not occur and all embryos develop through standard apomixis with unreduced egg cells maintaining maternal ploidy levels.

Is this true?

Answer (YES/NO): NO